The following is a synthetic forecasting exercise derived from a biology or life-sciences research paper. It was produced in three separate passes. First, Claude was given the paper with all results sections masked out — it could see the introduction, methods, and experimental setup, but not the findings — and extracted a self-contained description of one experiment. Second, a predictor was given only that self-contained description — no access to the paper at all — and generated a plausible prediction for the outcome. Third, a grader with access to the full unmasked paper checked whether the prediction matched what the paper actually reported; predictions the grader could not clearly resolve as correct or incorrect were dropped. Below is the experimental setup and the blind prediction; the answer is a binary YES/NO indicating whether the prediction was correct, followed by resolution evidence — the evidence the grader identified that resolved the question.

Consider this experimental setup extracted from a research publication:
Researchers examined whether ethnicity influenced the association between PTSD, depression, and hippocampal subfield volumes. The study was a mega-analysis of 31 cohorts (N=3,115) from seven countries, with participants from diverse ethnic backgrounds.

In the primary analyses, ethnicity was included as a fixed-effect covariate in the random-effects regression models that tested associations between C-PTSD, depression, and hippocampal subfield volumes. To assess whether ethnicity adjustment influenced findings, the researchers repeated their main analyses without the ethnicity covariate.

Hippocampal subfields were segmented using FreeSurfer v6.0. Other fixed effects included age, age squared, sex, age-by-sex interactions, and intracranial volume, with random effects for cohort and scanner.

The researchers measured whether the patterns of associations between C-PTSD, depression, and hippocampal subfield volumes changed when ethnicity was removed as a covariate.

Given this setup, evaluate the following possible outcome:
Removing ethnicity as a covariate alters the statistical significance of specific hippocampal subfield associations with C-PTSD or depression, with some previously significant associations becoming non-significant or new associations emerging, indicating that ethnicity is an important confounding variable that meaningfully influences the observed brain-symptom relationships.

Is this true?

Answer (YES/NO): YES